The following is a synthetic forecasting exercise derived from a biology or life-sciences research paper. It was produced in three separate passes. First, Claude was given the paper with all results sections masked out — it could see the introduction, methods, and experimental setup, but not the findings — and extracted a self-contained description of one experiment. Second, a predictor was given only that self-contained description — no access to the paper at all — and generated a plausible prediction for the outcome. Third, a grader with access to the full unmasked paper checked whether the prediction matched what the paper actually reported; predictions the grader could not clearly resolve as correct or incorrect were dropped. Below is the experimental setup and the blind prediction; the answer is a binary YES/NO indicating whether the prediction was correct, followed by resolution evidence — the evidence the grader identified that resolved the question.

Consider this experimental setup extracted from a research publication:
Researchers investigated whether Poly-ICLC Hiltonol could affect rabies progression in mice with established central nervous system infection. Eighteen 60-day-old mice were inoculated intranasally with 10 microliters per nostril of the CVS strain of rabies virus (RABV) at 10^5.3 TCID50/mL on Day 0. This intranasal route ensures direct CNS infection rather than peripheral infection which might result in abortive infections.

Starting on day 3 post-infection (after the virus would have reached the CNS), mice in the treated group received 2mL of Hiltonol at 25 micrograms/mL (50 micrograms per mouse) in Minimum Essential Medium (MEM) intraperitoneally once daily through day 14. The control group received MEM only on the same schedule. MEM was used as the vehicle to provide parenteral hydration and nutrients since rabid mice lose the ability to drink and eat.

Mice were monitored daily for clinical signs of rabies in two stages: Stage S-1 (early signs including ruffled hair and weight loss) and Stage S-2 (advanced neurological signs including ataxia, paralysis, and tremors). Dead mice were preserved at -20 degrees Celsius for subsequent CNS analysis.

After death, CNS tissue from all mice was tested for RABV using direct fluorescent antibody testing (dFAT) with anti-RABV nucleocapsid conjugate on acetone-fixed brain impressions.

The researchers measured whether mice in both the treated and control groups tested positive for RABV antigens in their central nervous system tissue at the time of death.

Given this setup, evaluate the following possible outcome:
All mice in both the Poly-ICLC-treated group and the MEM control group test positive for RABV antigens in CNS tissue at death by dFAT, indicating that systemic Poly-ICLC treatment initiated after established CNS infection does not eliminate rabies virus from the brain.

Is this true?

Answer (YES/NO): YES